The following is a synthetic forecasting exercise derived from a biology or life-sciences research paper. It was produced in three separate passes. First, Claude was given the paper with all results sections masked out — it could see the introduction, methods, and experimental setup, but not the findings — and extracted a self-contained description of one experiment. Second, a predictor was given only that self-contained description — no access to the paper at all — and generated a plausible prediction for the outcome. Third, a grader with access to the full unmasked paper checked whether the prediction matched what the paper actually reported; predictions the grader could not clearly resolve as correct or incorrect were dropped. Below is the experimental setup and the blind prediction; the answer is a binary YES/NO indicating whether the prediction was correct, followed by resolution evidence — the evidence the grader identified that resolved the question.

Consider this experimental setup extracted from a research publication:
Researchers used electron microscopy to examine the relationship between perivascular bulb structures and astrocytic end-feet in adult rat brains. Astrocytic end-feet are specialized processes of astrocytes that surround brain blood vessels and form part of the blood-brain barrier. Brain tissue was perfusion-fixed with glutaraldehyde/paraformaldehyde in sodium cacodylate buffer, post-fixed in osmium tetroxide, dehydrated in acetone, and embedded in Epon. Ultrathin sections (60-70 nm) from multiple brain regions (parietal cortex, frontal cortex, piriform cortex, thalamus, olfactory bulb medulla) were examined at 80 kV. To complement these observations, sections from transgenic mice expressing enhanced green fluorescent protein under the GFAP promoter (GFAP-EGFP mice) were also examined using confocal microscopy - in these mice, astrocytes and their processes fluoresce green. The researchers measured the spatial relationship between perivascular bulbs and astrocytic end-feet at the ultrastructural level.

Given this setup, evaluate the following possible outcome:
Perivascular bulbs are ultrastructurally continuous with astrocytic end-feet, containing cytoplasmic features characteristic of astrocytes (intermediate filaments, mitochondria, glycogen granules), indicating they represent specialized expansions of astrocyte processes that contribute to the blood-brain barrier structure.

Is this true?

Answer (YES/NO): NO